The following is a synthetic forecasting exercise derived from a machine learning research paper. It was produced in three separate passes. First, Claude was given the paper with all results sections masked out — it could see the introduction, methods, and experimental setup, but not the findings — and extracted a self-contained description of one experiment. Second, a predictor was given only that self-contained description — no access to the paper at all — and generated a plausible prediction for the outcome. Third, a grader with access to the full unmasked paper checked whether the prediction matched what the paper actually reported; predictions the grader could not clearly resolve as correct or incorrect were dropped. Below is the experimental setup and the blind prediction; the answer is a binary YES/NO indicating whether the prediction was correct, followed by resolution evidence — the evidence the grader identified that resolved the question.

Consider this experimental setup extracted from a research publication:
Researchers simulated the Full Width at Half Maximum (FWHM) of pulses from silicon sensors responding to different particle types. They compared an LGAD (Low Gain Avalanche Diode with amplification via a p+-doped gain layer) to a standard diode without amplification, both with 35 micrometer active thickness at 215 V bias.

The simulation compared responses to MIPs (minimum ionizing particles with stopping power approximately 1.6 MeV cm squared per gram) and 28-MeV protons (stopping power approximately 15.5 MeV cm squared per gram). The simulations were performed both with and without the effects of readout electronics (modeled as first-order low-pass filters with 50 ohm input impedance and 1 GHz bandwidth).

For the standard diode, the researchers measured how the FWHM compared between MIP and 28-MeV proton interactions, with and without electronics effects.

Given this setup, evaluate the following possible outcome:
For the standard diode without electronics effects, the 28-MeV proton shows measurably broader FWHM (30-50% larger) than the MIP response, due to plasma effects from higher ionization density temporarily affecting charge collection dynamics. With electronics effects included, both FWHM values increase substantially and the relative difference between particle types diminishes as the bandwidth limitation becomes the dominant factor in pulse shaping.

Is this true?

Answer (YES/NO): NO